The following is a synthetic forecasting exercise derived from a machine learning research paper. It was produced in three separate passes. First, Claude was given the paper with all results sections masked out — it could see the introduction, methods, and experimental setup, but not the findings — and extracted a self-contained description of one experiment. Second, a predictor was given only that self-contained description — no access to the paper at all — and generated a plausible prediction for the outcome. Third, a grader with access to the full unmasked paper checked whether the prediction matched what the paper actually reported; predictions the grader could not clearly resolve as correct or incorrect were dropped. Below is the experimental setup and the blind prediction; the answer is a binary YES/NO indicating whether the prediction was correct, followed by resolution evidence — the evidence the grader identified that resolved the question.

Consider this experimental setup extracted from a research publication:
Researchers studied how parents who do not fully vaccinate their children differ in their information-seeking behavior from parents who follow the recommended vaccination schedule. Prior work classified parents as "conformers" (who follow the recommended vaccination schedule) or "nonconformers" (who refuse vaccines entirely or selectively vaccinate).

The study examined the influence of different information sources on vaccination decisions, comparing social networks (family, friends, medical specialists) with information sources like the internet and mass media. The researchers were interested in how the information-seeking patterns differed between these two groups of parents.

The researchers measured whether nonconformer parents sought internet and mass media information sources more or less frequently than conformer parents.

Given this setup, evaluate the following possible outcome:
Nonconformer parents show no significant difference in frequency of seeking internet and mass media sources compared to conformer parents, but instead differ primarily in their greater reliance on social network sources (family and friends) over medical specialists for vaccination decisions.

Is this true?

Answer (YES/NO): NO